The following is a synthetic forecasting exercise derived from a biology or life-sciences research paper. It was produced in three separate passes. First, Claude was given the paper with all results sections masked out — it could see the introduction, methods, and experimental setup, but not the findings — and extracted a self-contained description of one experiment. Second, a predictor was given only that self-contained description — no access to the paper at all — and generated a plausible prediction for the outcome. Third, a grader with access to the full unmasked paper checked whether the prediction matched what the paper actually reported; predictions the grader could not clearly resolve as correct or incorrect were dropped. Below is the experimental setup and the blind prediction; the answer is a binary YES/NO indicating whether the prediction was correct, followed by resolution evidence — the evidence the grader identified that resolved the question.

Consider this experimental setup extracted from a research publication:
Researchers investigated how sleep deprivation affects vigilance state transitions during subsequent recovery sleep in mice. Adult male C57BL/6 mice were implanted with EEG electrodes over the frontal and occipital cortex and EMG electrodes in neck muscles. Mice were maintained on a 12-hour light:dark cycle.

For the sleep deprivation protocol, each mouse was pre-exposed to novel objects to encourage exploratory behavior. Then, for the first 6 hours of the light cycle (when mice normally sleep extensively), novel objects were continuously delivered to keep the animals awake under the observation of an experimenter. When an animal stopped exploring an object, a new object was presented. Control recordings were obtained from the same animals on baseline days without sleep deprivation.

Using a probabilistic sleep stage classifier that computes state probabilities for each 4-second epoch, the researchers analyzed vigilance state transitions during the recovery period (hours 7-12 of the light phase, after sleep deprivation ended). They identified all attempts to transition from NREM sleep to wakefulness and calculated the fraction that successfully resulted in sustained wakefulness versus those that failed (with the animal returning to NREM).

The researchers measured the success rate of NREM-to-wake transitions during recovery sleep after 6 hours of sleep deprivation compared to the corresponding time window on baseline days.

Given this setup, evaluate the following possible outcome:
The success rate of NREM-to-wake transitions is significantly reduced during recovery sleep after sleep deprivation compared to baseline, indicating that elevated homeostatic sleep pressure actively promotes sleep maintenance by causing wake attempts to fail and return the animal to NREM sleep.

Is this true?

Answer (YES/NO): YES